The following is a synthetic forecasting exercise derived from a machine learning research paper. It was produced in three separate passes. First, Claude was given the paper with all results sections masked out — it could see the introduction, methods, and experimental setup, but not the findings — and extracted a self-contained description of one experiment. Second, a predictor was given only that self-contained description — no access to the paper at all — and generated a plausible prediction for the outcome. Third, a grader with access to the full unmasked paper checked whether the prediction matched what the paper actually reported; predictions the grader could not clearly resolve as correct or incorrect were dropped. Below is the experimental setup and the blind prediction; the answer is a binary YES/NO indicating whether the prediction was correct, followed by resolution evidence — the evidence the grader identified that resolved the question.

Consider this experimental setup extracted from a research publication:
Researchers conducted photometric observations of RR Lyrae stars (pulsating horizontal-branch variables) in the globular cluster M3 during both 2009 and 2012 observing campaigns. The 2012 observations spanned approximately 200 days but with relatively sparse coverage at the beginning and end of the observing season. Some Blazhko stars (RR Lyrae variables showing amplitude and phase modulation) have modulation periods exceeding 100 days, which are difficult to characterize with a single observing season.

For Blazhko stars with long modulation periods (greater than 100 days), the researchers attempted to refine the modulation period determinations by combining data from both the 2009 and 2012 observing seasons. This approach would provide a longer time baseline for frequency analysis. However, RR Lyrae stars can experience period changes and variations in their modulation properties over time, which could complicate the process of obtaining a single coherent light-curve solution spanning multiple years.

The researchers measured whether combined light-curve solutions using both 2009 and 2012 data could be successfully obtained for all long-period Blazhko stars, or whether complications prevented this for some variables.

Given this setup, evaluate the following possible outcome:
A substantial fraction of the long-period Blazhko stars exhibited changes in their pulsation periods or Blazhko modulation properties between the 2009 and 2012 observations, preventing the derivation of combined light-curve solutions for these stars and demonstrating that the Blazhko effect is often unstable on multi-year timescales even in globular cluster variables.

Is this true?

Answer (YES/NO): YES